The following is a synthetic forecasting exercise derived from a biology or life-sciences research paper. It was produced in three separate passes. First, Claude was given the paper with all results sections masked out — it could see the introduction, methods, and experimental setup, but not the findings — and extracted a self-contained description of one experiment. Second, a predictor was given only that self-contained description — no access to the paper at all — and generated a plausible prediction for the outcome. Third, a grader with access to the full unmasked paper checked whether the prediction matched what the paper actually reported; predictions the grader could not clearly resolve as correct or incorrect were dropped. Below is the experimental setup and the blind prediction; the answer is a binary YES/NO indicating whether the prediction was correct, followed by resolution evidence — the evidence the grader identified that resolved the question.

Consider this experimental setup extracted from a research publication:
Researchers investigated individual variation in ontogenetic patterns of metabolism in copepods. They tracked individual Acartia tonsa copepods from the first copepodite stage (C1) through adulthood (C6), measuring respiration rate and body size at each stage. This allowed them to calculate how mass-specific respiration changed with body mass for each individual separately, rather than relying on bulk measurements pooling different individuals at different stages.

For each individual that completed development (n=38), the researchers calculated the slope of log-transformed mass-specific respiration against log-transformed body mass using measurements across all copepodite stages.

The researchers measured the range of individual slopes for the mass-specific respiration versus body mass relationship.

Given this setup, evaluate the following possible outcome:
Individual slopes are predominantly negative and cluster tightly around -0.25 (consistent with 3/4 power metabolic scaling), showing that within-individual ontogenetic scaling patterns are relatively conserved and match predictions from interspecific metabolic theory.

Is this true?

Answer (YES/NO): NO